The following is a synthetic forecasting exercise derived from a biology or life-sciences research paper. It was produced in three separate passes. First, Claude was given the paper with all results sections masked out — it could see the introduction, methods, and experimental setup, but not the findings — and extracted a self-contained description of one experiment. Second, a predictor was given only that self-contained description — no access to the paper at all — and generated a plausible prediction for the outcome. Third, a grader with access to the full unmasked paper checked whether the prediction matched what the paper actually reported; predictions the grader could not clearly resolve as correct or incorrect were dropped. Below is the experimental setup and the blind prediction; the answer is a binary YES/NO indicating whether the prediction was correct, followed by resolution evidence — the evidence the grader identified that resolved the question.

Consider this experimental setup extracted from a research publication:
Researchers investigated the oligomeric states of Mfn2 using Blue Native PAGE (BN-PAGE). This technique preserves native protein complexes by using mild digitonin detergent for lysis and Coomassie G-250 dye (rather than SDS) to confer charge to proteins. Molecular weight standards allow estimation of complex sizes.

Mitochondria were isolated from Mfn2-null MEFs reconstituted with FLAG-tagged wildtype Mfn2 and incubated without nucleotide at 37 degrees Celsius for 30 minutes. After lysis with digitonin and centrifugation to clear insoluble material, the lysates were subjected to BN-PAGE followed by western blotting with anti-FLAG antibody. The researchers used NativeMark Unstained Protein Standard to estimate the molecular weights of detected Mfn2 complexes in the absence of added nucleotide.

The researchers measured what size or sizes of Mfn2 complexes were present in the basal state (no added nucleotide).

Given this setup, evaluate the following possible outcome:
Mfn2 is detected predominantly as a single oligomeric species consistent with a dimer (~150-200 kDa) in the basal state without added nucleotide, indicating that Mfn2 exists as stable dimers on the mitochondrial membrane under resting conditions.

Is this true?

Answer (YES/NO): NO